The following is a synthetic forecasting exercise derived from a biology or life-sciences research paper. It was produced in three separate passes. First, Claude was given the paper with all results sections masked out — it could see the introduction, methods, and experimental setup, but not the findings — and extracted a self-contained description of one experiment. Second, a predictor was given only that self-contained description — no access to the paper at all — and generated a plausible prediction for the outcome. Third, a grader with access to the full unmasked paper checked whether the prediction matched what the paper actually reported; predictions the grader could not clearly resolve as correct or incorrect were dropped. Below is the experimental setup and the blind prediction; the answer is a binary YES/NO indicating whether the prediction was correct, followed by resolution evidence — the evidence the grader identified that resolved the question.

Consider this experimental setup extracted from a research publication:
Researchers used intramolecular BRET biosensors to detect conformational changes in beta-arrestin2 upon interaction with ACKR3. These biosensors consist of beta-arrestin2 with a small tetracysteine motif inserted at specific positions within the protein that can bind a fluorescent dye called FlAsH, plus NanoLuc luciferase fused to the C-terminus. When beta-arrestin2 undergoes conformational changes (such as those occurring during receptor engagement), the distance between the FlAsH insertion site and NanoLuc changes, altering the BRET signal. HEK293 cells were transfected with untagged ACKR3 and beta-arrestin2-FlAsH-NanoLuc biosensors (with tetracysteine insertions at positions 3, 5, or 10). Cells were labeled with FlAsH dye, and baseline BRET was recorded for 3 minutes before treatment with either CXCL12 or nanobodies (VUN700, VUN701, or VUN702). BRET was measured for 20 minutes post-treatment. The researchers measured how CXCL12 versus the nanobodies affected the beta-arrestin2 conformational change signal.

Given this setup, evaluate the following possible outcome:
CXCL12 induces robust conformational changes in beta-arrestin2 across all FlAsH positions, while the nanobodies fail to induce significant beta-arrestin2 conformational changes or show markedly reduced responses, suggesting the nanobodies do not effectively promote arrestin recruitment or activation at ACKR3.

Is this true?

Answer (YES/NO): YES